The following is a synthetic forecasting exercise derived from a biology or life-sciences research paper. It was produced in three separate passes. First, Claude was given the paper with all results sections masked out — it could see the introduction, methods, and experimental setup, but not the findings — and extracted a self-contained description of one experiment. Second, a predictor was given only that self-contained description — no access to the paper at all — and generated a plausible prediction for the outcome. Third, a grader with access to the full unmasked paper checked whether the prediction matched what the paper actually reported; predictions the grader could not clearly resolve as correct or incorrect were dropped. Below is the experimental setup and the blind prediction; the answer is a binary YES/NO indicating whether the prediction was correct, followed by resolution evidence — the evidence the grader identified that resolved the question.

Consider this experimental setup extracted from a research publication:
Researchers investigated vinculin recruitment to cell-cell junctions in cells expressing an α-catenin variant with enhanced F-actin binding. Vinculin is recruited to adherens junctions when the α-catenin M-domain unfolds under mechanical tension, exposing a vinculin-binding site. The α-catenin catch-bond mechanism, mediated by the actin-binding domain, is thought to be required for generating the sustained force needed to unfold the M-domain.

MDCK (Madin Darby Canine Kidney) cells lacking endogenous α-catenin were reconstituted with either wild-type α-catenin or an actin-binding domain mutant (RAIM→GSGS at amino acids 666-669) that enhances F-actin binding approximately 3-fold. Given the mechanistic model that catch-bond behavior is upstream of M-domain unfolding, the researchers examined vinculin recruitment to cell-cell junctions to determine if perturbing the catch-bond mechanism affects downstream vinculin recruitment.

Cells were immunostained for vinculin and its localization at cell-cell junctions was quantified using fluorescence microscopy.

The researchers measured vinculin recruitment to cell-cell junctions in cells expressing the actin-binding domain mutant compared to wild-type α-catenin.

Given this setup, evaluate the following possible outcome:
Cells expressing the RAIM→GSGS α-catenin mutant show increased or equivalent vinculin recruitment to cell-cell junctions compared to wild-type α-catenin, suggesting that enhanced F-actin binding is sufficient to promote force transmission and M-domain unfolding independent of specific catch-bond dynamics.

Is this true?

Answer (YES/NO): NO